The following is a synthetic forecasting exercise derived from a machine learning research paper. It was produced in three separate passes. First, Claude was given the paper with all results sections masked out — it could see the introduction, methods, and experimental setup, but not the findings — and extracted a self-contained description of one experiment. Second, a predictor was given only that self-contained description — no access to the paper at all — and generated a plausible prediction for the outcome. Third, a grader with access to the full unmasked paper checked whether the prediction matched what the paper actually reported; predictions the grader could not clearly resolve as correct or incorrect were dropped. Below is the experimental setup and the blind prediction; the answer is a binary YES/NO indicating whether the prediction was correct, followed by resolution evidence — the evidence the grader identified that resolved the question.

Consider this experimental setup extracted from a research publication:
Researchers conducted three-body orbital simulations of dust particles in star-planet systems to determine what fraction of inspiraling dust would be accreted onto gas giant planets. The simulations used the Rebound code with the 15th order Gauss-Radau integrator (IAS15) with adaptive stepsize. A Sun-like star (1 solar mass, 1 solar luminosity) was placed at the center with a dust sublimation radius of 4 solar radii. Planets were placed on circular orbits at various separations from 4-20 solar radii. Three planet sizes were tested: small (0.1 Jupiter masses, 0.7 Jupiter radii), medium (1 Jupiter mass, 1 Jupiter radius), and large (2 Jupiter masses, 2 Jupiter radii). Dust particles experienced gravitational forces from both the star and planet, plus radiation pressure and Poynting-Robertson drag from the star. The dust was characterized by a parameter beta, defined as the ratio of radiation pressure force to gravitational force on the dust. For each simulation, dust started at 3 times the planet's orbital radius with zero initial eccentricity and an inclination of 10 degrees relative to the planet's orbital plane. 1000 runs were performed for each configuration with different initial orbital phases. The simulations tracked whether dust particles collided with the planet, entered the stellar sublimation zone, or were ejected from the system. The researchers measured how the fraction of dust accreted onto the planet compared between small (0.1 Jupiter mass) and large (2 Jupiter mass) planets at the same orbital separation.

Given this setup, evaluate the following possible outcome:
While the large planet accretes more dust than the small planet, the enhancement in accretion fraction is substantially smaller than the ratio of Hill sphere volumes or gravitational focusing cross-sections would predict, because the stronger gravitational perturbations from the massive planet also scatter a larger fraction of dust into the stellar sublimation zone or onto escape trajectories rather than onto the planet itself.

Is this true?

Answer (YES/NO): NO